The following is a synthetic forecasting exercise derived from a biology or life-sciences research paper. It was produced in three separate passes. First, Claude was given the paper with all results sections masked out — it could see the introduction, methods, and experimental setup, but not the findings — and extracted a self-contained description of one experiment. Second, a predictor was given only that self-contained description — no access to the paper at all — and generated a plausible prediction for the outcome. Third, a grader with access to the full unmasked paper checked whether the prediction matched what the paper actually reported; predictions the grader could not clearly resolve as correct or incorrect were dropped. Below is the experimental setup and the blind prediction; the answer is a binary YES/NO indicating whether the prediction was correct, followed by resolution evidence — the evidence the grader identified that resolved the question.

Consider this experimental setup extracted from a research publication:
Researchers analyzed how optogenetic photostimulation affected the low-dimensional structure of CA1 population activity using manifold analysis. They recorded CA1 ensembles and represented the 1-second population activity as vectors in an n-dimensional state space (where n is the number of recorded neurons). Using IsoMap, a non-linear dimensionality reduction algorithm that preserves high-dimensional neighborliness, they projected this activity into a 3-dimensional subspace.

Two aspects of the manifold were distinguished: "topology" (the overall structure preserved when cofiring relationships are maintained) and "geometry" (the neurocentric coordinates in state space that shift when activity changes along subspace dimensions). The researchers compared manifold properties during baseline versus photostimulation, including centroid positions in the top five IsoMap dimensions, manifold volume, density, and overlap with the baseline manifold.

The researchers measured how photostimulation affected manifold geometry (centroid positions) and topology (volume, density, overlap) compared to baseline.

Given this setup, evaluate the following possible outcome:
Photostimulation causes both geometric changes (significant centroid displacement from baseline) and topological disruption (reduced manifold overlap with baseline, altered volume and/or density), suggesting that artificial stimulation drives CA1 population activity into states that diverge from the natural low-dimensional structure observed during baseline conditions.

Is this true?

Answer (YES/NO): NO